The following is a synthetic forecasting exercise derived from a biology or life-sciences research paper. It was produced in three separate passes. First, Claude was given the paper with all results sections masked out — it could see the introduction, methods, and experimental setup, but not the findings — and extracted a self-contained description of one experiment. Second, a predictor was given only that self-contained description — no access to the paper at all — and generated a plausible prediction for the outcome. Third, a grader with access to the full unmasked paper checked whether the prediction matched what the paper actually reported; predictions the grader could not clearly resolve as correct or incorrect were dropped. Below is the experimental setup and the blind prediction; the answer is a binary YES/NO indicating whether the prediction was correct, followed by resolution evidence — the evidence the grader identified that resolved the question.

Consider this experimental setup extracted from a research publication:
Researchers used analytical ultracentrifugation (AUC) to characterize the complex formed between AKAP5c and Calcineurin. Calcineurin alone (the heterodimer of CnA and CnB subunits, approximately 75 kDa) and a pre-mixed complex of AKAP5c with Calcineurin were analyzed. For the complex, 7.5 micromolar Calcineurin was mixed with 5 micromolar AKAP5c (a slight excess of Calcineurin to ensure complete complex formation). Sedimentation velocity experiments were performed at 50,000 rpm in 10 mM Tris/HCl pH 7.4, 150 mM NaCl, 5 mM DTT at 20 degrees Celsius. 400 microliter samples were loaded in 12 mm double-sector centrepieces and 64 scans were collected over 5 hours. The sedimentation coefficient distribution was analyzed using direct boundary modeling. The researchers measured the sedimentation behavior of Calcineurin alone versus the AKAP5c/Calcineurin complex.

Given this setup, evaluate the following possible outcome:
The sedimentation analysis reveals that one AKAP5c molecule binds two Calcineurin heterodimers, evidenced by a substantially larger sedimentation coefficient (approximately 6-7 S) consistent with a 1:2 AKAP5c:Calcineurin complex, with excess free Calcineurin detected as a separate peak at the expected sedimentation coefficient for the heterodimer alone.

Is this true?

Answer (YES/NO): NO